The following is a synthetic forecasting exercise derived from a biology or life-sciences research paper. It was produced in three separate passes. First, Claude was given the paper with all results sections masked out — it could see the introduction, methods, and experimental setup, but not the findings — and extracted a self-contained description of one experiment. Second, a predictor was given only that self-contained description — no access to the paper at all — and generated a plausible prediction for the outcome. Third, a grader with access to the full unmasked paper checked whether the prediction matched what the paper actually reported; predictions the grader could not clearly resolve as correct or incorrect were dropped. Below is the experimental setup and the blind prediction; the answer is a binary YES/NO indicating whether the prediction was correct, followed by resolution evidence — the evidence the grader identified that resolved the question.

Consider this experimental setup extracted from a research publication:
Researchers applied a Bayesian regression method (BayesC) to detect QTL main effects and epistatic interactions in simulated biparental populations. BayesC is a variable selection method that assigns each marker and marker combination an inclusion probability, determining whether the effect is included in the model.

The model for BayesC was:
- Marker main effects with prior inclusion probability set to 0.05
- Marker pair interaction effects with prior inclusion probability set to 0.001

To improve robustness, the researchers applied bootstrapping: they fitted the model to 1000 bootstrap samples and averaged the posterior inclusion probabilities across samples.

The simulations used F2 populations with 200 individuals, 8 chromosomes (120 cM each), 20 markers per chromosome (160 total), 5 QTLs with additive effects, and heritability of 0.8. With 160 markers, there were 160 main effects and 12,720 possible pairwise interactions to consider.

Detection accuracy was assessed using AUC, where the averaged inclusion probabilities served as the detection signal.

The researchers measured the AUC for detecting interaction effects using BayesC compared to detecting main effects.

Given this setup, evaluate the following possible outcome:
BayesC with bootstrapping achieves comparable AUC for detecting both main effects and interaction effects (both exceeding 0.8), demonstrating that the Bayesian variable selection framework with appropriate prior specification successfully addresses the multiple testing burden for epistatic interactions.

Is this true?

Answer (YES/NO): NO